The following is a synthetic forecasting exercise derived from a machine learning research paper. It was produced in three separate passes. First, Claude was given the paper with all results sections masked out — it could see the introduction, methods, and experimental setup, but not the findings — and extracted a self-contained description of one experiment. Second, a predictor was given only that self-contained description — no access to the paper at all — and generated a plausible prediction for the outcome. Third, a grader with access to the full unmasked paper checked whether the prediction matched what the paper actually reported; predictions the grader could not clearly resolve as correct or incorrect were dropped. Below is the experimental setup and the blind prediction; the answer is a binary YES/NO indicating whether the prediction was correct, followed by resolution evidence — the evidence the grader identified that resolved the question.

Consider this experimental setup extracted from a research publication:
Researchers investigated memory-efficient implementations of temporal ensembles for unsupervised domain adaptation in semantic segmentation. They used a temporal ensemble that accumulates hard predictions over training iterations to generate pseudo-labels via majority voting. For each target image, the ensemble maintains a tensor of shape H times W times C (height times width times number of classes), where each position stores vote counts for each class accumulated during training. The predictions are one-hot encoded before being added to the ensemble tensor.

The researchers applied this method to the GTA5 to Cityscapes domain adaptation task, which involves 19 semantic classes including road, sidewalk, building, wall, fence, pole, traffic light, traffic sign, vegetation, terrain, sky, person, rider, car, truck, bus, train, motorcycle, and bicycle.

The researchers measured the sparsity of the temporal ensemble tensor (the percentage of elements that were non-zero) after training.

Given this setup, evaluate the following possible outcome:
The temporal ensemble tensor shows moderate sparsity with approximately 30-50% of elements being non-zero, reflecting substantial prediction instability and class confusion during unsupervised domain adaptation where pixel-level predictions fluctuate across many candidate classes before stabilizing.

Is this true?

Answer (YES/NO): NO